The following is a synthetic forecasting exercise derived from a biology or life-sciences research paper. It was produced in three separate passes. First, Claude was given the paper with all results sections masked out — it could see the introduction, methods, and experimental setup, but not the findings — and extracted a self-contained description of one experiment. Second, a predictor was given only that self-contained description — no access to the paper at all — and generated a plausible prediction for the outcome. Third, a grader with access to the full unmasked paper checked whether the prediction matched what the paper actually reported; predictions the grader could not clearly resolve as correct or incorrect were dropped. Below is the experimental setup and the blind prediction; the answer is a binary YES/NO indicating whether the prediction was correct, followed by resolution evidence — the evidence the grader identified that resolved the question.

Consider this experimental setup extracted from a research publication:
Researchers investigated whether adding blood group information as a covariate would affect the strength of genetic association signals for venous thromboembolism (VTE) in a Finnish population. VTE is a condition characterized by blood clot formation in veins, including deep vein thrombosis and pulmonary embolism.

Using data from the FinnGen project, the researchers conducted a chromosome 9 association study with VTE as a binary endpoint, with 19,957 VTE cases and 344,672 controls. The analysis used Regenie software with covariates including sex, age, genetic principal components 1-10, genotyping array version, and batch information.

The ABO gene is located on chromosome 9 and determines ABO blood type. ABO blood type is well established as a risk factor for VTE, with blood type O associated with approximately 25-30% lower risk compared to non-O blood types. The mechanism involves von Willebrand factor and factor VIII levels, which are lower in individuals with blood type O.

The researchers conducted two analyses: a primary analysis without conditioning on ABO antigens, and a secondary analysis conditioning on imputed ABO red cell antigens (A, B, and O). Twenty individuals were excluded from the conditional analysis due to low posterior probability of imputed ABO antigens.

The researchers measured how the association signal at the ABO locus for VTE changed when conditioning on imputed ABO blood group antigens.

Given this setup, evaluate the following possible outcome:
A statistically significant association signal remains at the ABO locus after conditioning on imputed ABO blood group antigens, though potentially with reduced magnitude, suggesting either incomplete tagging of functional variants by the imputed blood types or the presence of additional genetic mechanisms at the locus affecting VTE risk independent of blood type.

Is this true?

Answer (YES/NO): YES